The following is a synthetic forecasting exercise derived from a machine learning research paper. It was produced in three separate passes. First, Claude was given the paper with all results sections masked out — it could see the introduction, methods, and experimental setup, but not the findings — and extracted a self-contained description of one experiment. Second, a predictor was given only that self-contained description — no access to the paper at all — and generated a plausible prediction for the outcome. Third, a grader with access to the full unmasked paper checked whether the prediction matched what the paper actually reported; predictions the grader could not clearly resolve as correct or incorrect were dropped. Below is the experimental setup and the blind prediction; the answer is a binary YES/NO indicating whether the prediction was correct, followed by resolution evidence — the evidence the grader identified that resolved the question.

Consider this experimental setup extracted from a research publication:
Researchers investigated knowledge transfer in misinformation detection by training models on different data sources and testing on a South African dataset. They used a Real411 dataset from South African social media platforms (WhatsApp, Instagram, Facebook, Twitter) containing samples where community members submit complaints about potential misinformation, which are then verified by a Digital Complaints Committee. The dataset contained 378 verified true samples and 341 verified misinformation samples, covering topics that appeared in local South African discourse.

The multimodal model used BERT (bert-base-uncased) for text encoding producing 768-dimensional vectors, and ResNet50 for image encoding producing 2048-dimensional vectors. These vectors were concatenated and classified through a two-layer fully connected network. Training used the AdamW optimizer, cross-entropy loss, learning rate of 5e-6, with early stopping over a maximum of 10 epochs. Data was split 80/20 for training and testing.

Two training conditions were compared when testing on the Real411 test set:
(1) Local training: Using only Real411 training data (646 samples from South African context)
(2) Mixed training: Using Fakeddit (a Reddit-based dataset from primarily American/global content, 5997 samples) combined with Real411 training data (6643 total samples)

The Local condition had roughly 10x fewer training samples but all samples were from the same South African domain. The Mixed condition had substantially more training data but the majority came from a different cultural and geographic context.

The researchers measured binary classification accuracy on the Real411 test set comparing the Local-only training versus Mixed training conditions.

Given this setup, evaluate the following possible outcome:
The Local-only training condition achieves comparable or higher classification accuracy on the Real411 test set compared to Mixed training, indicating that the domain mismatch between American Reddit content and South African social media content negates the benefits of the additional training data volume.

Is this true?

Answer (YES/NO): YES